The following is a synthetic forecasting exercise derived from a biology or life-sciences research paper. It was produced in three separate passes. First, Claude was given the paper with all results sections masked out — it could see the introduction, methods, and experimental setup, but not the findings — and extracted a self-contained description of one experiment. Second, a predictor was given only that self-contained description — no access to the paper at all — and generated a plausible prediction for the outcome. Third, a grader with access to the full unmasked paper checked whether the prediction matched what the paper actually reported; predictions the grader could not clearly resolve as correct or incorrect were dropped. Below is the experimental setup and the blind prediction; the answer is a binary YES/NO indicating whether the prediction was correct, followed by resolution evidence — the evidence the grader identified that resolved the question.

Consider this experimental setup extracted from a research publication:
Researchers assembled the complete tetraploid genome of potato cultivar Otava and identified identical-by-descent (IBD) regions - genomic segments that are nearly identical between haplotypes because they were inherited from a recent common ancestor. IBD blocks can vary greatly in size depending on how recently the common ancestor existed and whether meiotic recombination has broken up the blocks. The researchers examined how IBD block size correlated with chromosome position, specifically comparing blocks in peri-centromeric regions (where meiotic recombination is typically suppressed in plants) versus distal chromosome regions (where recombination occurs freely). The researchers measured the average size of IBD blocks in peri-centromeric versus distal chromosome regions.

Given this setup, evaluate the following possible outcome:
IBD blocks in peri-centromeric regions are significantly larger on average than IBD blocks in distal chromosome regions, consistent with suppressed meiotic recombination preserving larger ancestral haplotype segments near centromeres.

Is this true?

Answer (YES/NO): YES